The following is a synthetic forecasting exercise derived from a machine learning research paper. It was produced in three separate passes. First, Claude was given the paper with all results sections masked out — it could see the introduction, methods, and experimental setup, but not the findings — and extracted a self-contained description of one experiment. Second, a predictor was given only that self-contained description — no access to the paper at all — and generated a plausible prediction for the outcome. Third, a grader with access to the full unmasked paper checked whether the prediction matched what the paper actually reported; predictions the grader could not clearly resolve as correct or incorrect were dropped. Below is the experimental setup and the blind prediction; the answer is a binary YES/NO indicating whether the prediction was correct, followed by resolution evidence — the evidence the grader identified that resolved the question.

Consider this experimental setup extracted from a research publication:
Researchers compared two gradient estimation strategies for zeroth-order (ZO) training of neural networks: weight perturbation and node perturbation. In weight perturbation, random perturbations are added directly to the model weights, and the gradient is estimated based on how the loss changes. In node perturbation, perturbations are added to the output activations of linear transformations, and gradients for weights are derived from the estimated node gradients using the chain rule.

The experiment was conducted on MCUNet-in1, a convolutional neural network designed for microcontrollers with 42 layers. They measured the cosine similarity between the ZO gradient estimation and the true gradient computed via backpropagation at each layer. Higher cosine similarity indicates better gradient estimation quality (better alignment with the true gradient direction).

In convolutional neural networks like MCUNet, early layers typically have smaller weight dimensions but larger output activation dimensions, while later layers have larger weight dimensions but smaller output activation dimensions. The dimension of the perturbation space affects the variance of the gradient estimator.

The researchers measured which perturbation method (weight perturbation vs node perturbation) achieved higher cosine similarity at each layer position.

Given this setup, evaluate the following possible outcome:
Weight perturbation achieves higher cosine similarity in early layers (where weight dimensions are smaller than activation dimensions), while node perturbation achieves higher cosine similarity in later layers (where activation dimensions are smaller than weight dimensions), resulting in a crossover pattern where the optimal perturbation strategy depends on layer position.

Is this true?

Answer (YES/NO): YES